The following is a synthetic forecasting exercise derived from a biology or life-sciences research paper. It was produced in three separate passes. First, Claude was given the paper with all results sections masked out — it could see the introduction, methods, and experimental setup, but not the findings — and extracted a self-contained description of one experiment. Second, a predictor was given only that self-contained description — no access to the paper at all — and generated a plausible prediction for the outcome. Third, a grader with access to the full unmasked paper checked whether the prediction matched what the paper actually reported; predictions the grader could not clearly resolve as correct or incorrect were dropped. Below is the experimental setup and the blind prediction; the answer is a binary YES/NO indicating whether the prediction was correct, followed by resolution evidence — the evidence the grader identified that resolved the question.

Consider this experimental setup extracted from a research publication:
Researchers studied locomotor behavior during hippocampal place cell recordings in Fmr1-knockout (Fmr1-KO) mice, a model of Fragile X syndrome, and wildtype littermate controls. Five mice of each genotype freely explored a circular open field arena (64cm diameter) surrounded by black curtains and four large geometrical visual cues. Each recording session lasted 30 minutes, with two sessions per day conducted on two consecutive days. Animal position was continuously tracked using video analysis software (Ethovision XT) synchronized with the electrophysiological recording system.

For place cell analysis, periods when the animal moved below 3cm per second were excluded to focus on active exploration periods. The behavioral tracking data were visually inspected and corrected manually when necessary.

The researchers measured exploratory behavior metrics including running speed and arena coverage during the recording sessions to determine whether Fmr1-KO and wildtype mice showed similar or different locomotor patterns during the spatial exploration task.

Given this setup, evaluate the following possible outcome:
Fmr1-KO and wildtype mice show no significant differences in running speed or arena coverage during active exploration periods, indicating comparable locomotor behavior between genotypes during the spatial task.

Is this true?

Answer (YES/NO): YES